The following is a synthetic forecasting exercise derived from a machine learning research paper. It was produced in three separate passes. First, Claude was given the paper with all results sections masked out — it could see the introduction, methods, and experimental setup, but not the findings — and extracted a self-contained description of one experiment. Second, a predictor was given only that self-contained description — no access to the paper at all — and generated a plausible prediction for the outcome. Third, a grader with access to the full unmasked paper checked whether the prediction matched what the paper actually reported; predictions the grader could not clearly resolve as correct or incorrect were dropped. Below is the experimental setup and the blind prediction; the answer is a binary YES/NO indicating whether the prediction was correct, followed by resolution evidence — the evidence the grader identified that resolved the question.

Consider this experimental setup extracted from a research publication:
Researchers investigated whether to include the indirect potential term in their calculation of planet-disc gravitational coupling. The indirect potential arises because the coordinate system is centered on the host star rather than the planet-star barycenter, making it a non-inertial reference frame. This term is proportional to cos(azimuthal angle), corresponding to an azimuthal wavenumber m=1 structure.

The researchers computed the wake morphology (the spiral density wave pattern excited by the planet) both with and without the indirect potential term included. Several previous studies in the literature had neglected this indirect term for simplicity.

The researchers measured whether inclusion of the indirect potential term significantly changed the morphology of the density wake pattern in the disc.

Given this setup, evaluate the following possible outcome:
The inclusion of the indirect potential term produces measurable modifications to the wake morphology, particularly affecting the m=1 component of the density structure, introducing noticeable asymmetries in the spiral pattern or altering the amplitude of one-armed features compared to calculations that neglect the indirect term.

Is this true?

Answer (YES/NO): NO